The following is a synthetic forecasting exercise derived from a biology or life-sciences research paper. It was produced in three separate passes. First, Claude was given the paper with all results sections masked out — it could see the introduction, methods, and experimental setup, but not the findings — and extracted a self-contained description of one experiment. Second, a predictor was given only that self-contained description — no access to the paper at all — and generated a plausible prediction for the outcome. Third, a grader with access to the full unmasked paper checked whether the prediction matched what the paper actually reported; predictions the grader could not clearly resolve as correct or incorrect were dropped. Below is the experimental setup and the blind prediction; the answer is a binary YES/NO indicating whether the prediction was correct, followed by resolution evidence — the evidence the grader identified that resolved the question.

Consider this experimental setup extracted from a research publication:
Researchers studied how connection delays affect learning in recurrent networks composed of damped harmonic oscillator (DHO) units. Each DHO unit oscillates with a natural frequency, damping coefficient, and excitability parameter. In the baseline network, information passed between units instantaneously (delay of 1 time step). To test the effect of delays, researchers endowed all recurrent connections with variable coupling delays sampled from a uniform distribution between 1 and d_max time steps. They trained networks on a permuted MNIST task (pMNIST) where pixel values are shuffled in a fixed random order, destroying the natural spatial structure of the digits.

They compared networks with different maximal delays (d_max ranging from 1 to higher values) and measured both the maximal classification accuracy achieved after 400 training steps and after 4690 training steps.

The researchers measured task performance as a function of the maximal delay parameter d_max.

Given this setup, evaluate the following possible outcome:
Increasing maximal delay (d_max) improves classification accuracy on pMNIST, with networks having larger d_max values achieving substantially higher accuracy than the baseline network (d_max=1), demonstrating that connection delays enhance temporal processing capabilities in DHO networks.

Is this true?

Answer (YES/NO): YES